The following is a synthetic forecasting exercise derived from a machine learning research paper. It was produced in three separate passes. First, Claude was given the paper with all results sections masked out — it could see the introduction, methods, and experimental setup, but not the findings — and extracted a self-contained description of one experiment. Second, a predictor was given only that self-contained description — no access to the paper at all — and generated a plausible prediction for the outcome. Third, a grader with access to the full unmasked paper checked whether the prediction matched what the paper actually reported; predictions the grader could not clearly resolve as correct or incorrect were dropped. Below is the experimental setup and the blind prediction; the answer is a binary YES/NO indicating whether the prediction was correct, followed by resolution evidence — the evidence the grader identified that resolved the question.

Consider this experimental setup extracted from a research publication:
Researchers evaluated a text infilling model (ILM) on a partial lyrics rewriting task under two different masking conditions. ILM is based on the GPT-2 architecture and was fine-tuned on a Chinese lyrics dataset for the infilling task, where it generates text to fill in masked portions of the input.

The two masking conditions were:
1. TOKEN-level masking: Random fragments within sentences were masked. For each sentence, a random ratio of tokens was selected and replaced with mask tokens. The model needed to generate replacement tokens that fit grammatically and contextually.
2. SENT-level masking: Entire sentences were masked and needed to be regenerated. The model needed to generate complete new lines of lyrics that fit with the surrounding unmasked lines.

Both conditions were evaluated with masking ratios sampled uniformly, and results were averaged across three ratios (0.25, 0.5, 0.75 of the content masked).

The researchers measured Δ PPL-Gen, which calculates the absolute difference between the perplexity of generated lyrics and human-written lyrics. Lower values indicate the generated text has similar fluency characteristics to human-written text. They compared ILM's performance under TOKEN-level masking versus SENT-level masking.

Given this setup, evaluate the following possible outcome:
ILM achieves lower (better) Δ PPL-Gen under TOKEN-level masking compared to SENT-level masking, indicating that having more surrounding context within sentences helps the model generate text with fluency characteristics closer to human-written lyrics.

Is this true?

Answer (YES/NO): NO